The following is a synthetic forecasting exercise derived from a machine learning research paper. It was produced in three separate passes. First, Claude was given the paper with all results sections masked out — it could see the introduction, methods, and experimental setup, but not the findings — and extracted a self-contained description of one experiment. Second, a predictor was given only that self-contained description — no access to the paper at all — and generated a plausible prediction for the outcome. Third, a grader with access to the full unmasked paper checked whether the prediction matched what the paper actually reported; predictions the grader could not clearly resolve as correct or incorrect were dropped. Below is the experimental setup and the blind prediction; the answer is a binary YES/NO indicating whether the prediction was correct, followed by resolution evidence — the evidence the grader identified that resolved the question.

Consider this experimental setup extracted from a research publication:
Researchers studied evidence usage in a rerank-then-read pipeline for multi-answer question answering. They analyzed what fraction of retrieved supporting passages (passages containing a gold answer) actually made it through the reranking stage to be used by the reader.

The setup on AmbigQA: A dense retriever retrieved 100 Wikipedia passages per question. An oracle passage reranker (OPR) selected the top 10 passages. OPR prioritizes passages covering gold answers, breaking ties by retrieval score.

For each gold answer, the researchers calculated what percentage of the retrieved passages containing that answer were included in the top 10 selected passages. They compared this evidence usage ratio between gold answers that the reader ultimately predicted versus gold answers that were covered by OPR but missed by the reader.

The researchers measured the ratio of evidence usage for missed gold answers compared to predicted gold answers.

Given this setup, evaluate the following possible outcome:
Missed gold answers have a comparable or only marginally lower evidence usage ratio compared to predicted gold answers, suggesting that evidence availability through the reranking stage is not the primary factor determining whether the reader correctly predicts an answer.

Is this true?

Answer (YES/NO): NO